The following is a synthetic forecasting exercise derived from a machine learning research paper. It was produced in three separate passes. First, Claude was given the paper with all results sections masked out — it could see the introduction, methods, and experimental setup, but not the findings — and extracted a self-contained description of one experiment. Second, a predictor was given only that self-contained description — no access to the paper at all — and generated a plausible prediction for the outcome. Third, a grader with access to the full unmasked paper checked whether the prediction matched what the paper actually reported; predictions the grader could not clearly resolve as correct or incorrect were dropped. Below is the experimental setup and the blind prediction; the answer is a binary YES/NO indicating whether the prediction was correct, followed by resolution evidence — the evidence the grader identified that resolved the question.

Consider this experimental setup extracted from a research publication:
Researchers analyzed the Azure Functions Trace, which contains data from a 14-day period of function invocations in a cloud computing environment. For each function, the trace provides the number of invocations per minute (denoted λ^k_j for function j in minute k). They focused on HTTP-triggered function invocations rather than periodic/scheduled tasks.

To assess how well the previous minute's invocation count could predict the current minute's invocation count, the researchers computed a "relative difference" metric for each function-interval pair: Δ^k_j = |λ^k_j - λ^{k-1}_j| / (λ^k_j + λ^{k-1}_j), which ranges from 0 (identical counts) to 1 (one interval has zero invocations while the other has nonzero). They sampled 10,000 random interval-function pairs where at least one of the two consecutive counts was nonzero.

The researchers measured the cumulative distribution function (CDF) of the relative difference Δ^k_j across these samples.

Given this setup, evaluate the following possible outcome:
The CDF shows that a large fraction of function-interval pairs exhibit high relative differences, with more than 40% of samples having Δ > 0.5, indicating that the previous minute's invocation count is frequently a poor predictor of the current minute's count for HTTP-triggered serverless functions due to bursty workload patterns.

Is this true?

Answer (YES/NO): YES